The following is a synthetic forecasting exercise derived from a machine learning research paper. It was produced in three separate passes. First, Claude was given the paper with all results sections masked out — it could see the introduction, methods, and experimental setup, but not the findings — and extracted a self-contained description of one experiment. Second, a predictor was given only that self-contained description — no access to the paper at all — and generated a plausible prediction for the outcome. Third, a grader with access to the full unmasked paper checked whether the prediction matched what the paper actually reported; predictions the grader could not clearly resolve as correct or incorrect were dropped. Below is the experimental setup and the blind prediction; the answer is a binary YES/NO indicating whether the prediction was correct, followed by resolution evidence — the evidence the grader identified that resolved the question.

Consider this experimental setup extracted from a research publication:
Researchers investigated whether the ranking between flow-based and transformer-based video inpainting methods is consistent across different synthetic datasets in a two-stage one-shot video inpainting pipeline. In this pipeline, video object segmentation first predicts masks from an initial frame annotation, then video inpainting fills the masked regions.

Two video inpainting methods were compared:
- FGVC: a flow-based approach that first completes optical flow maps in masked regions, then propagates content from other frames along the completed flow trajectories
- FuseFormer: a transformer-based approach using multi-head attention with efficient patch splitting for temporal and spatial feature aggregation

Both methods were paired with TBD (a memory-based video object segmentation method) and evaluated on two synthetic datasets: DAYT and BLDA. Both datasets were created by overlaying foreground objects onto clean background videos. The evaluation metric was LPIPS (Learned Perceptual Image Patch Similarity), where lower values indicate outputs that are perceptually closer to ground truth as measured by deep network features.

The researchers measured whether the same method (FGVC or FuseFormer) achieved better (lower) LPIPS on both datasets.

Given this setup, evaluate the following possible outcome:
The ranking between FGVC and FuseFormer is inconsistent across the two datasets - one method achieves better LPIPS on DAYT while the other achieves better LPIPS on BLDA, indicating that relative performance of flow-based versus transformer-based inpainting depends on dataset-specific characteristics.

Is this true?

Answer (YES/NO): YES